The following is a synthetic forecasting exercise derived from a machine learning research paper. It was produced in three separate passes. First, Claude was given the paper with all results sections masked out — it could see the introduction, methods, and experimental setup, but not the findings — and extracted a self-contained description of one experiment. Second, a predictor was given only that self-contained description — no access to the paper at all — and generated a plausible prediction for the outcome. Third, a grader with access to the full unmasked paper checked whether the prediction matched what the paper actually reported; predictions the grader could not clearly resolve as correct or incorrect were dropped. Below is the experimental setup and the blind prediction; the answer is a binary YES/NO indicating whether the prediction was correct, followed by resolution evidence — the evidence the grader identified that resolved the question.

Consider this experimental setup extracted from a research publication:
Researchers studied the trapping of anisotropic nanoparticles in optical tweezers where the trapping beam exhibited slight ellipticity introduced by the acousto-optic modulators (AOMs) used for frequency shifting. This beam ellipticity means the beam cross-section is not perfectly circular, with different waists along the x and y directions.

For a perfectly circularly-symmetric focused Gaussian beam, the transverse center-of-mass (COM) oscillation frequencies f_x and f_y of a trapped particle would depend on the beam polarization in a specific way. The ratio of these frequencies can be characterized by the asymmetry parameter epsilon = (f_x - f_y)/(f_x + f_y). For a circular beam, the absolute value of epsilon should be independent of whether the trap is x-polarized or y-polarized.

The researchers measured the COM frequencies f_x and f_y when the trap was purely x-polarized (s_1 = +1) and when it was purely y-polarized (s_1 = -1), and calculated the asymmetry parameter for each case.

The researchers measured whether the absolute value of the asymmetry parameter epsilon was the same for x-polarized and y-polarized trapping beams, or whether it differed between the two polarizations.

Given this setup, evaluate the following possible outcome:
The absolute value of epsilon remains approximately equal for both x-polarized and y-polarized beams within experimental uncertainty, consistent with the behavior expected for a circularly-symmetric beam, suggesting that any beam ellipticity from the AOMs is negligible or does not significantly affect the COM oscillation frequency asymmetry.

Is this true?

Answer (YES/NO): NO